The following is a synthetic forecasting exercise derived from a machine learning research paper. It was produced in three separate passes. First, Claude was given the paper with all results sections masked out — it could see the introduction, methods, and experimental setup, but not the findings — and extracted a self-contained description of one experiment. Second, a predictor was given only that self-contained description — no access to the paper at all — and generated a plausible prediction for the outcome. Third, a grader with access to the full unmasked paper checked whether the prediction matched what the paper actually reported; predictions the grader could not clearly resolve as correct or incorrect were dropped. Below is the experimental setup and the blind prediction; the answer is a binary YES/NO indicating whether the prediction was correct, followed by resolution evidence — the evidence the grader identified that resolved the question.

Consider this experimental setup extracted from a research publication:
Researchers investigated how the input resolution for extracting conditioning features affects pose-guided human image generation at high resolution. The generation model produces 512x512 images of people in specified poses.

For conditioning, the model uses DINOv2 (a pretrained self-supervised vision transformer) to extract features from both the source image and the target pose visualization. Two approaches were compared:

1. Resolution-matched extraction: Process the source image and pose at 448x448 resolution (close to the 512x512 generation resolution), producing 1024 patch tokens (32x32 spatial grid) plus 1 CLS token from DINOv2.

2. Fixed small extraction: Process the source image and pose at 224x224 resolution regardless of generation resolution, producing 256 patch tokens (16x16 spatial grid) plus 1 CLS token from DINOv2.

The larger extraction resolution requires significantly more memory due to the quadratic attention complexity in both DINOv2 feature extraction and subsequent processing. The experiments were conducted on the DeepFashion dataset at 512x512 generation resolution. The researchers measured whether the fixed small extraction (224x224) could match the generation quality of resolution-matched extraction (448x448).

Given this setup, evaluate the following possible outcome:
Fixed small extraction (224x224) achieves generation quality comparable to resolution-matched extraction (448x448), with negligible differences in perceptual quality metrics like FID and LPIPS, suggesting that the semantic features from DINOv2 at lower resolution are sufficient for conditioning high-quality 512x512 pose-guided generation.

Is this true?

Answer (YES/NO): YES